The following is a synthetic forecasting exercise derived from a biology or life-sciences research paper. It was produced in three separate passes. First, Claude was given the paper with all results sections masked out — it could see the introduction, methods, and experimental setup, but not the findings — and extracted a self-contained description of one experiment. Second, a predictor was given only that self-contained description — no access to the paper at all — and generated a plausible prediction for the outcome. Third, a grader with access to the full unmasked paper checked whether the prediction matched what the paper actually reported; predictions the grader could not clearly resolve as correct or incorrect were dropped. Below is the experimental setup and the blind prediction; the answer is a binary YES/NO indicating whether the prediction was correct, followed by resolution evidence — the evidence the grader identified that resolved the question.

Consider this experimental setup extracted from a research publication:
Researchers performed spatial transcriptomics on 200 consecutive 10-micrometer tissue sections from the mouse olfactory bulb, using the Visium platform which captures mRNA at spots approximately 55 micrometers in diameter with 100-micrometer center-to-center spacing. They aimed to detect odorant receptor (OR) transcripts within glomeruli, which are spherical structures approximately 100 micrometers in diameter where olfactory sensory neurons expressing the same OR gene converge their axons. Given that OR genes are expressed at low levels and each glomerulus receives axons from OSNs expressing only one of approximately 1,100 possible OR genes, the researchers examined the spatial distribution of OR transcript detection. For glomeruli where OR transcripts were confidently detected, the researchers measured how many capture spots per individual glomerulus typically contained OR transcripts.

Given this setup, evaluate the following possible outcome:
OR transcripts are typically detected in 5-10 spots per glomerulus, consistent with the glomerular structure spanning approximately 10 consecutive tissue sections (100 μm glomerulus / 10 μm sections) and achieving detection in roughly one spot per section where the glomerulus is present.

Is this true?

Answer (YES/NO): NO